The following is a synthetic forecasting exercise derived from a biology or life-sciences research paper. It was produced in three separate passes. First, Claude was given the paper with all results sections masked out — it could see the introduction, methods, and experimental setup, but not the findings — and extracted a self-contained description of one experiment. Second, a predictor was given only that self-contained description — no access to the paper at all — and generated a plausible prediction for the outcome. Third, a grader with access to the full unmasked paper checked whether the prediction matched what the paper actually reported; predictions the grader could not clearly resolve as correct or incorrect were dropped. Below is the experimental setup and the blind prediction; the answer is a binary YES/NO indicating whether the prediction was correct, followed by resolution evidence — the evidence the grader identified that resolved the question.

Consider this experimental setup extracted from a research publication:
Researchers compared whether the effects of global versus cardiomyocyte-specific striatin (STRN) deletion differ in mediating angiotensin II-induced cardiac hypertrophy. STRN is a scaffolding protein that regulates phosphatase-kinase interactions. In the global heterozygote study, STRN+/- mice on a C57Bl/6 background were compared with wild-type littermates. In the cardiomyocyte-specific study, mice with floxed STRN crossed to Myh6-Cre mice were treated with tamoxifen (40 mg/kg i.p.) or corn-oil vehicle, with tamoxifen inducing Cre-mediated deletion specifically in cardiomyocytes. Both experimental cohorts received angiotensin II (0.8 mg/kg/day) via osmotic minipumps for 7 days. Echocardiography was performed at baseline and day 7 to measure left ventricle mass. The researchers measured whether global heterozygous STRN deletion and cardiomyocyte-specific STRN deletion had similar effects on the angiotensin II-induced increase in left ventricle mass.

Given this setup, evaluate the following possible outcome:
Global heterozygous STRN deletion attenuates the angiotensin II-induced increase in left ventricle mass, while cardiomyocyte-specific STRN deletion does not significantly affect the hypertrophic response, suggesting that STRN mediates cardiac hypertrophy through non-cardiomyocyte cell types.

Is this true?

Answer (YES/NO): NO